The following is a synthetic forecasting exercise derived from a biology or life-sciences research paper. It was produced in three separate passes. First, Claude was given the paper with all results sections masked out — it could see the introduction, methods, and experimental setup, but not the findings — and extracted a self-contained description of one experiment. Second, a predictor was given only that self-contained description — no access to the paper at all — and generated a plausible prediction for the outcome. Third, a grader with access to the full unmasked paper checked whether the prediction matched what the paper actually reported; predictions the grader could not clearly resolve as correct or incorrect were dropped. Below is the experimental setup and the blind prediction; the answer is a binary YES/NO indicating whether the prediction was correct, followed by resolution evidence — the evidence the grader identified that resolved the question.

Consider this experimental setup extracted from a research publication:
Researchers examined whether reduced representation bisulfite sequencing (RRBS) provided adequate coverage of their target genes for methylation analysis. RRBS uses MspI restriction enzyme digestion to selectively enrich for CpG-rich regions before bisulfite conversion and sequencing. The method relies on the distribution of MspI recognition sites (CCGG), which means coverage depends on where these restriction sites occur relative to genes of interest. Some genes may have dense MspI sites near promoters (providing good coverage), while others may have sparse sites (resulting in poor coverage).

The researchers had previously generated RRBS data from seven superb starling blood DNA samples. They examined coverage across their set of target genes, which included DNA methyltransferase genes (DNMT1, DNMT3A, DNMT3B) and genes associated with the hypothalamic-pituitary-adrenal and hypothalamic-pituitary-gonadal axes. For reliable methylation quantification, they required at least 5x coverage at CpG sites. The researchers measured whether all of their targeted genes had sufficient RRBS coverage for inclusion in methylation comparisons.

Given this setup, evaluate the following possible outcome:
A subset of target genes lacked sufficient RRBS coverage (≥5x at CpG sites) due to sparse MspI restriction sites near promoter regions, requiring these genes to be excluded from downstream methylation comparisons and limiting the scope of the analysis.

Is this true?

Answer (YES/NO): NO